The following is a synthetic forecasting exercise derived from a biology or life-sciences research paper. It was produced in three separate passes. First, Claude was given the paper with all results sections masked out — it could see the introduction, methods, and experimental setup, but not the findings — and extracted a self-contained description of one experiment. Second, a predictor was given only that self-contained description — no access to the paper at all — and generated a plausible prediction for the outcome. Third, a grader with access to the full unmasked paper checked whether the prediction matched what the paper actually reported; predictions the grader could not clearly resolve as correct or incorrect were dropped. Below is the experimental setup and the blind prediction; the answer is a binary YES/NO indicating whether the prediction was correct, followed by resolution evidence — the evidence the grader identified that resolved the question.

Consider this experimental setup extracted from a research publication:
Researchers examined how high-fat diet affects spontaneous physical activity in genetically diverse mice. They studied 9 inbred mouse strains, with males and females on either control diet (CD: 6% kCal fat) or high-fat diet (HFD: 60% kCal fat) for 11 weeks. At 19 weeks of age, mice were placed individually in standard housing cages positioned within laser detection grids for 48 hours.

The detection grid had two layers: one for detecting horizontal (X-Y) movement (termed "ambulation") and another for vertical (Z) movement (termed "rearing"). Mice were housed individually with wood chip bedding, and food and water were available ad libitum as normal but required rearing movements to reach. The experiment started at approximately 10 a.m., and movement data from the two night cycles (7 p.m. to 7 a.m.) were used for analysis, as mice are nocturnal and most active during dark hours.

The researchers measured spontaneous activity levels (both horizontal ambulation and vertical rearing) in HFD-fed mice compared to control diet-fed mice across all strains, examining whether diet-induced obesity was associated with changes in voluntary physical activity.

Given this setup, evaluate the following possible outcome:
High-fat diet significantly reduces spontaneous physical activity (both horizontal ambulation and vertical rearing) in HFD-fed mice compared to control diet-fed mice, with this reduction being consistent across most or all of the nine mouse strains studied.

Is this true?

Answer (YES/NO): NO